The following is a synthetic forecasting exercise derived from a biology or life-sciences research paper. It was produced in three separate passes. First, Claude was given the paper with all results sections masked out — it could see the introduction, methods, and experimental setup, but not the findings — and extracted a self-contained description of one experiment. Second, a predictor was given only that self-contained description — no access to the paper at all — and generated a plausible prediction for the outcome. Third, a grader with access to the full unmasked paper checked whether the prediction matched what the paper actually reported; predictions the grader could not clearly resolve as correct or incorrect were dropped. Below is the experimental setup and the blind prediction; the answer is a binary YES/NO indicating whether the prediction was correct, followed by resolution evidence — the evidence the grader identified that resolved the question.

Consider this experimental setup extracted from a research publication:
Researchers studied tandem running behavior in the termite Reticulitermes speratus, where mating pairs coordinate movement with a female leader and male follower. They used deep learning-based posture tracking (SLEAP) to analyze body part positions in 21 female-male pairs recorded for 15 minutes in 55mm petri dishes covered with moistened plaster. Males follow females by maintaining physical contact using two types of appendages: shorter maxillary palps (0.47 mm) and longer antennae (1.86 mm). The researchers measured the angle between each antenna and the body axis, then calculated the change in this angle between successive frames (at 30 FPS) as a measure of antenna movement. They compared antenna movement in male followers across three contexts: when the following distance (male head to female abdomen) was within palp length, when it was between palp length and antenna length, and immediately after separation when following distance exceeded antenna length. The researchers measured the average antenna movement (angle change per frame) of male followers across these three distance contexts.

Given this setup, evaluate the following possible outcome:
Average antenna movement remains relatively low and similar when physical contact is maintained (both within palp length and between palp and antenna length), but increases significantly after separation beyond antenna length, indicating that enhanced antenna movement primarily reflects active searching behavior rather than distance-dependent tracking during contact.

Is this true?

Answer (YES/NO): NO